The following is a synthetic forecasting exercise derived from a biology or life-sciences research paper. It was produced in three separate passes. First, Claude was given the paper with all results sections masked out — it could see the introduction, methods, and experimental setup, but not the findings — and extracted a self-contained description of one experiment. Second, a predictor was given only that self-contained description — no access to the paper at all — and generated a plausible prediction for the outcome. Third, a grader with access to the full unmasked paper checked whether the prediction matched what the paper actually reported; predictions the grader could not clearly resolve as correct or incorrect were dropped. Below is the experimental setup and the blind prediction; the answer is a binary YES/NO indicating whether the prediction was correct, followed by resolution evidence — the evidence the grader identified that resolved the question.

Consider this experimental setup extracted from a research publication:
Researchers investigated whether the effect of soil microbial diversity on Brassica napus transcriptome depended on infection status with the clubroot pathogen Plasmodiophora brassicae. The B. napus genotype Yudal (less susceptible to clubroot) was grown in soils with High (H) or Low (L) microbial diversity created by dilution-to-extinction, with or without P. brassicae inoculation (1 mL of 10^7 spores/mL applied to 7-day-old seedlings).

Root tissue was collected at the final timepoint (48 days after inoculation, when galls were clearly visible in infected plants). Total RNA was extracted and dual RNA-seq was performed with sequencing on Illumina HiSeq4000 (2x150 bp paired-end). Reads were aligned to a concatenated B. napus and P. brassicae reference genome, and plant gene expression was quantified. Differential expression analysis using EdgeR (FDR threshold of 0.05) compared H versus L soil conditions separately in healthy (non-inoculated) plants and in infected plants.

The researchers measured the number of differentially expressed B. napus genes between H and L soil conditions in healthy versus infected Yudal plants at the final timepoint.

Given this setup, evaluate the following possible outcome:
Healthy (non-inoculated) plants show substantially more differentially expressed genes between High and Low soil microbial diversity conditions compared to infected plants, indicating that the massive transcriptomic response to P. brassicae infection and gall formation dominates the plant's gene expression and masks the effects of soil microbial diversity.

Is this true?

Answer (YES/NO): YES